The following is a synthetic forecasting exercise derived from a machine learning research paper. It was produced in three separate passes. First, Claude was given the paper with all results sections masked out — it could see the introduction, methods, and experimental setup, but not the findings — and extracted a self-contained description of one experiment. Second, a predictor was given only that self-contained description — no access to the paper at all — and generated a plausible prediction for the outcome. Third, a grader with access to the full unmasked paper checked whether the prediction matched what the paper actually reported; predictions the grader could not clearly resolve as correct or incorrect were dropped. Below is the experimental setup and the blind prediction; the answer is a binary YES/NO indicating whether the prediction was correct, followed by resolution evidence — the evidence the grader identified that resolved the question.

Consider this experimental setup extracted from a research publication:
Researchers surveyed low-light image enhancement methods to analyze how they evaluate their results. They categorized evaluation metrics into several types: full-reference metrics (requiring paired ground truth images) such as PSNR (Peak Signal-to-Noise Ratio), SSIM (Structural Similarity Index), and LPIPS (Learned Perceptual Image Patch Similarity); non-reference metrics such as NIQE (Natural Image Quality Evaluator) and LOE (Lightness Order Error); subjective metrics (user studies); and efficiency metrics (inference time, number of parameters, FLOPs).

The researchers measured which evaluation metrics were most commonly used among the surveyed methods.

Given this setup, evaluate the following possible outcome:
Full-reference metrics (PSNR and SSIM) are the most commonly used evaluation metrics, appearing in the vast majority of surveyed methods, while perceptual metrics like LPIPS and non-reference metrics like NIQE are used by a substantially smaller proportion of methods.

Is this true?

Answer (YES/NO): NO